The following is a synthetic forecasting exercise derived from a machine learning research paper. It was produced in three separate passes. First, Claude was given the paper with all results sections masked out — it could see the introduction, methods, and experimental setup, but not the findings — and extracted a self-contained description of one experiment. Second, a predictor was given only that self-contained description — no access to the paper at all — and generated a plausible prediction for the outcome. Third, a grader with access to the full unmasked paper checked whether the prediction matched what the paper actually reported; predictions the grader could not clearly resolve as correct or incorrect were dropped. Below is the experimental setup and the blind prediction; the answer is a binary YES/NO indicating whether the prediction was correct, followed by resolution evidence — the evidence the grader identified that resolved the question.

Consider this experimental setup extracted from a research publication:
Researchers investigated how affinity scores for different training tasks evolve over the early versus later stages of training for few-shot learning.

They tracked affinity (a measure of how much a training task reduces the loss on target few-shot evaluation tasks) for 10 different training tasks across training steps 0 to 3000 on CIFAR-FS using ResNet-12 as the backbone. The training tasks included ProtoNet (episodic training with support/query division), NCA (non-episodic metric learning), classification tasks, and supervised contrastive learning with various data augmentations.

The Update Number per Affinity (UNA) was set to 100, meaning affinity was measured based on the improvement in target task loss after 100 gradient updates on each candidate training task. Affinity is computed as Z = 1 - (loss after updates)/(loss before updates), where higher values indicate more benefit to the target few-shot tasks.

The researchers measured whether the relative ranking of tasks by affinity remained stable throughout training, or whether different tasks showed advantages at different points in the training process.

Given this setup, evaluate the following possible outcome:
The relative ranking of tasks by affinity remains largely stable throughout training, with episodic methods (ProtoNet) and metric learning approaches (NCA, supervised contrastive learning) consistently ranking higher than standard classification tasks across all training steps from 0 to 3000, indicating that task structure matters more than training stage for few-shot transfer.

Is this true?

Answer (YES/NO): NO